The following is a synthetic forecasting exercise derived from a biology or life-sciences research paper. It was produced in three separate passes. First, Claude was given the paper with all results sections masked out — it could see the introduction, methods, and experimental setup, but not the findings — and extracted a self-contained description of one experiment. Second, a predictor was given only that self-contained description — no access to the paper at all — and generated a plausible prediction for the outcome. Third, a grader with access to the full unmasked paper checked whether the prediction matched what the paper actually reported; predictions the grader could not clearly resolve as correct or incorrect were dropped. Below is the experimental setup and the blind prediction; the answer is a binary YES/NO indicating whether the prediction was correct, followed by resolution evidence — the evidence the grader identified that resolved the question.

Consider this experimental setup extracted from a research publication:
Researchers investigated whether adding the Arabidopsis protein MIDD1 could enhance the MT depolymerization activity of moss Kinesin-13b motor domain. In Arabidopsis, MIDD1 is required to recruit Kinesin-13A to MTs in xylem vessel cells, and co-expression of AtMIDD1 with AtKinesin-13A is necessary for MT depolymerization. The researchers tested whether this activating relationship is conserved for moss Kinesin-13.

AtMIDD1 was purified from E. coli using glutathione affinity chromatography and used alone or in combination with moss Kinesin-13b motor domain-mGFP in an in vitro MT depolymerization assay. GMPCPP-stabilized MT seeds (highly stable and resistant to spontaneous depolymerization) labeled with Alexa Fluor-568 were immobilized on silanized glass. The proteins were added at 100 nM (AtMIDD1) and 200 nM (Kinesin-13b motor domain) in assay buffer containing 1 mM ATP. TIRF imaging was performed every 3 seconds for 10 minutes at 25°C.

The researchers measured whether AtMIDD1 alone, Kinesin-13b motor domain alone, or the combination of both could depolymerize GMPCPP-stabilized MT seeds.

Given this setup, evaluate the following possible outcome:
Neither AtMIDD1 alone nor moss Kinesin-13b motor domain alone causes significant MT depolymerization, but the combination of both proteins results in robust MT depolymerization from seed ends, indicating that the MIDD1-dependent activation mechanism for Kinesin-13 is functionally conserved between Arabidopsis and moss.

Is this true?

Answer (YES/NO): NO